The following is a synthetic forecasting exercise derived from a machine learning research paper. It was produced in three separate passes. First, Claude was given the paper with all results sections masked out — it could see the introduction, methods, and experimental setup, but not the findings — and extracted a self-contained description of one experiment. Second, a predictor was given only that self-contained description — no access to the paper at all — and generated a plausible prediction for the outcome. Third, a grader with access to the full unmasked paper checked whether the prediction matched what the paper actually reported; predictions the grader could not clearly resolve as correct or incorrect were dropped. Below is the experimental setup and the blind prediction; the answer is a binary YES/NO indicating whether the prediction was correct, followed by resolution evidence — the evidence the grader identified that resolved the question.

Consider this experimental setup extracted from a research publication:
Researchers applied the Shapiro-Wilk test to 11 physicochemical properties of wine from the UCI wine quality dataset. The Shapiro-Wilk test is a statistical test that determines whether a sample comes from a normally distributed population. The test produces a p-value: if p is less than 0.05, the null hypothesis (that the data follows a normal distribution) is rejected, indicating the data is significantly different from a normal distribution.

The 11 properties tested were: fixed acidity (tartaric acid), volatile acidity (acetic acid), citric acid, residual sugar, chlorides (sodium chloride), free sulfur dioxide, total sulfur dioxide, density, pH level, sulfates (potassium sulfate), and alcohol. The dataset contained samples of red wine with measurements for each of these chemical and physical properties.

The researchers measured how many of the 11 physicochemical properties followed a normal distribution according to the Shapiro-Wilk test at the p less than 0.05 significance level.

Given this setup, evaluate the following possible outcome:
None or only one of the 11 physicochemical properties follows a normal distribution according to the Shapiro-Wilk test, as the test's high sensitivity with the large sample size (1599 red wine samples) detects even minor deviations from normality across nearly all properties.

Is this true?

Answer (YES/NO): YES